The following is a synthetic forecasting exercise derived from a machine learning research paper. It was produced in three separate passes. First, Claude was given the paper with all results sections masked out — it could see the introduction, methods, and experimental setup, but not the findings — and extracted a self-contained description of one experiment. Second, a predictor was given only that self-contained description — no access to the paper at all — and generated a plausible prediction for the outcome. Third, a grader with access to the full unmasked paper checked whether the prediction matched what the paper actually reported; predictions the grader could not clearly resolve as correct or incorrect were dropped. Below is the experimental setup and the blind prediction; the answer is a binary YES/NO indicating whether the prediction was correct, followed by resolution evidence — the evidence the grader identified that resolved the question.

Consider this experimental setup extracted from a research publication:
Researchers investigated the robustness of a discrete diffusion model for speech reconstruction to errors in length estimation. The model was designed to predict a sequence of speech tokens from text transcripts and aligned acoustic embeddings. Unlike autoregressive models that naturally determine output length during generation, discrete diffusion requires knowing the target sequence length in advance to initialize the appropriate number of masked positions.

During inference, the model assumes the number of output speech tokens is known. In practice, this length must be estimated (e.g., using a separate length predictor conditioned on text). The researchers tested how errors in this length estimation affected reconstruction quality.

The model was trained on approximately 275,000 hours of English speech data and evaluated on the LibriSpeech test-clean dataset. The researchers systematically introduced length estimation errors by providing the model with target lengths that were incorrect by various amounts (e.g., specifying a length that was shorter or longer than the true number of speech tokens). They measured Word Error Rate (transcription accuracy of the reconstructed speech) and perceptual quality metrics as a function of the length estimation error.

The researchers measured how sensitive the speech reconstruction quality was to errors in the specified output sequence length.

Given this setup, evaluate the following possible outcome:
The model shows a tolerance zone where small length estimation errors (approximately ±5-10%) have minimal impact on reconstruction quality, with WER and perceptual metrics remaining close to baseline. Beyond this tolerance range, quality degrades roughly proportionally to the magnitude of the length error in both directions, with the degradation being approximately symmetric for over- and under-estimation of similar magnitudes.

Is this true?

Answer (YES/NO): NO